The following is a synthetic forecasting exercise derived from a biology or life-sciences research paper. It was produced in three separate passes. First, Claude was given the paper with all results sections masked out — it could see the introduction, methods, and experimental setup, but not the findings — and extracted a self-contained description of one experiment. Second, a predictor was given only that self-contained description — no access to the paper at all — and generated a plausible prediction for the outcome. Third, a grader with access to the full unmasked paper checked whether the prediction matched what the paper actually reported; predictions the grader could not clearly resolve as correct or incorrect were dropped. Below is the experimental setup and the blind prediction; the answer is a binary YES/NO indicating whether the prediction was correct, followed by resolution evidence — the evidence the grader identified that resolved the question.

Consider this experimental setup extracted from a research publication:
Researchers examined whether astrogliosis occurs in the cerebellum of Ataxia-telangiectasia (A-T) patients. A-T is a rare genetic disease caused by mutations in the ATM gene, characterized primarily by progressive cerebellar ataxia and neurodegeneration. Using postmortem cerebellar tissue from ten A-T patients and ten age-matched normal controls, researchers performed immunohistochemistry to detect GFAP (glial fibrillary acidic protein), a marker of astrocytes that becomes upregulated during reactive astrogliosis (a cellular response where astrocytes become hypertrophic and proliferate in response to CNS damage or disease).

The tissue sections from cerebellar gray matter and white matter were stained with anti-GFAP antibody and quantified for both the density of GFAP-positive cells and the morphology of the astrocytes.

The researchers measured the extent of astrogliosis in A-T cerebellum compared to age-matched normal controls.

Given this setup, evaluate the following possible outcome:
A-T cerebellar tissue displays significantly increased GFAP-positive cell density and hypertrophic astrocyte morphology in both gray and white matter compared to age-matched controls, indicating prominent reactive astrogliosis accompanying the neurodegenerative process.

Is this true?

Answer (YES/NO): YES